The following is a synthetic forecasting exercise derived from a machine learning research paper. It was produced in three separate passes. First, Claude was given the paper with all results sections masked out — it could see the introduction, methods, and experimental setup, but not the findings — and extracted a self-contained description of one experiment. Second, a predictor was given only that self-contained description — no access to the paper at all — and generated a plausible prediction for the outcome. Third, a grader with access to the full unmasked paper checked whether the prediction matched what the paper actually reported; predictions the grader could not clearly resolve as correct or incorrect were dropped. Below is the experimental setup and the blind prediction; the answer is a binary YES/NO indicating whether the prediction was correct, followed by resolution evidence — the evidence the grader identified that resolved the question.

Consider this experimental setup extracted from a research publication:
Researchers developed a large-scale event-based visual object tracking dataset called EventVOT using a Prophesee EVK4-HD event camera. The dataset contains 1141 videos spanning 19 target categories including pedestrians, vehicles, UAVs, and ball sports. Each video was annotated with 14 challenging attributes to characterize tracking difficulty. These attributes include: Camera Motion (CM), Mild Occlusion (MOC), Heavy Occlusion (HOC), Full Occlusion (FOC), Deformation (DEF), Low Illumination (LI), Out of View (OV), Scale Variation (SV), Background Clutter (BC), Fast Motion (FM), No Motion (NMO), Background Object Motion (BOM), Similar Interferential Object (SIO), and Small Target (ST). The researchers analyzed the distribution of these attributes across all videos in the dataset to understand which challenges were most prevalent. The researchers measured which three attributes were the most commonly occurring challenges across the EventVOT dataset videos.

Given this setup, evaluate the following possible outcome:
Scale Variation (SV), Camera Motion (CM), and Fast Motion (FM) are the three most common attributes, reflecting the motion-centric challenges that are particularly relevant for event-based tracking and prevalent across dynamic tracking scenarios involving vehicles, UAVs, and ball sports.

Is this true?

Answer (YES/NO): NO